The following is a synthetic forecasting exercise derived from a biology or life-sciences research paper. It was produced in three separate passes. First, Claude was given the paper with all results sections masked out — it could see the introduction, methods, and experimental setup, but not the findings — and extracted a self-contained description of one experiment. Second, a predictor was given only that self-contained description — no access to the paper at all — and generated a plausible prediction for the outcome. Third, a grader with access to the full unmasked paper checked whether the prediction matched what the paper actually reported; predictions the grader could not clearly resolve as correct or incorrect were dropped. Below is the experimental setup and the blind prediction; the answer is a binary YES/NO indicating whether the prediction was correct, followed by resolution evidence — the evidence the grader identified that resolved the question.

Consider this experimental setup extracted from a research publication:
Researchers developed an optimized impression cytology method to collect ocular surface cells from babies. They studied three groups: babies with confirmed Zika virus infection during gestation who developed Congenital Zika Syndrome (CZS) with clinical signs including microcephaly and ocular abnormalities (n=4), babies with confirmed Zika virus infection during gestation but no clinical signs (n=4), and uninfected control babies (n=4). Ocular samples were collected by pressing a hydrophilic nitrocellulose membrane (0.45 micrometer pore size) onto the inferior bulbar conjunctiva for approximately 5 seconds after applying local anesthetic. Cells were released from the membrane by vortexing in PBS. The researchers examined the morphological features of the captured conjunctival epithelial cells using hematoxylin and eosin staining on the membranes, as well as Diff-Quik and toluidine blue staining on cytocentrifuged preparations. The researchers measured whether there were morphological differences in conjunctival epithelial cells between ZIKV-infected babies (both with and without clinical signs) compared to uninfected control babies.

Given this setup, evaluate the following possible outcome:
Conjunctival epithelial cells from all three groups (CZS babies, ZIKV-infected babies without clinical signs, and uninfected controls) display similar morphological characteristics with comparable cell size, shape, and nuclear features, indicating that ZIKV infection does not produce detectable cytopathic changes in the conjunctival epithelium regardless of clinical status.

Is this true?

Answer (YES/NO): NO